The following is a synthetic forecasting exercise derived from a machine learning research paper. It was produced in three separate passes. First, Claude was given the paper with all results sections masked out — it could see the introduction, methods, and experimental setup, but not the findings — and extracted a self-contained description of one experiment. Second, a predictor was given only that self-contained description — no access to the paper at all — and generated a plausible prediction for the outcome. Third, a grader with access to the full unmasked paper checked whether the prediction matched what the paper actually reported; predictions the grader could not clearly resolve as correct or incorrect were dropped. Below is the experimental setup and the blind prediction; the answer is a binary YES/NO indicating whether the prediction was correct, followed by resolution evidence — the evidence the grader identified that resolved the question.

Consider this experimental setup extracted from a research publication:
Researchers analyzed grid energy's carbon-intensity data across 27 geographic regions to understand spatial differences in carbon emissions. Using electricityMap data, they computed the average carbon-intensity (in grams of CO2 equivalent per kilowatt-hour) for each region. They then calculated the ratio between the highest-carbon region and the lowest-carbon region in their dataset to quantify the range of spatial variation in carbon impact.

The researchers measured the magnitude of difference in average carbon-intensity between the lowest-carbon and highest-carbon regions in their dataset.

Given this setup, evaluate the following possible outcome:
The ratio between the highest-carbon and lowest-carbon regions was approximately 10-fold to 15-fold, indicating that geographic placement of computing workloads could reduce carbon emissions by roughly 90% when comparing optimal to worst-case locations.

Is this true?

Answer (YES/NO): NO